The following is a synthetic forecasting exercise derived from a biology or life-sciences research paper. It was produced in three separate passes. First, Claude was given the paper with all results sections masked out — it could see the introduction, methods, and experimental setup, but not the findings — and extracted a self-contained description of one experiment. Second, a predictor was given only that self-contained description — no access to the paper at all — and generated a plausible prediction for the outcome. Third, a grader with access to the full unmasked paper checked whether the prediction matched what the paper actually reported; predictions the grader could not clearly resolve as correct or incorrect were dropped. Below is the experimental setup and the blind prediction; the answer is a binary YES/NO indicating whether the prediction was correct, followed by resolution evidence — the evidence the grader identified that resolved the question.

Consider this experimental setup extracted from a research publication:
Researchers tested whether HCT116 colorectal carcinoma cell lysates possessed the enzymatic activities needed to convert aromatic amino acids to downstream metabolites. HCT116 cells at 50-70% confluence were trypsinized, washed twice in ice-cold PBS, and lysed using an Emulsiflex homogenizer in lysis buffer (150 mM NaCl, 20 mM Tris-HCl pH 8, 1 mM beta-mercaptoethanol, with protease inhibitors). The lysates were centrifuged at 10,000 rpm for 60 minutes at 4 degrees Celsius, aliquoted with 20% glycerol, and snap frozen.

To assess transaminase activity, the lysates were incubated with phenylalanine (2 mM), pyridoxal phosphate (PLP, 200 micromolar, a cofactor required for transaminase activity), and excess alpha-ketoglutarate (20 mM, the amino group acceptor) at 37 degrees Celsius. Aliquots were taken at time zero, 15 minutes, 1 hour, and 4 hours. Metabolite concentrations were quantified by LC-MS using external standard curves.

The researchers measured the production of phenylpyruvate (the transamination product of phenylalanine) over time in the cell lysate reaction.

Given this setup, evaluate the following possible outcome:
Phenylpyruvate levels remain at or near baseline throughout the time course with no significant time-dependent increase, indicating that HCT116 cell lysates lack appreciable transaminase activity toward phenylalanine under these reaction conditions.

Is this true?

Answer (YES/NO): NO